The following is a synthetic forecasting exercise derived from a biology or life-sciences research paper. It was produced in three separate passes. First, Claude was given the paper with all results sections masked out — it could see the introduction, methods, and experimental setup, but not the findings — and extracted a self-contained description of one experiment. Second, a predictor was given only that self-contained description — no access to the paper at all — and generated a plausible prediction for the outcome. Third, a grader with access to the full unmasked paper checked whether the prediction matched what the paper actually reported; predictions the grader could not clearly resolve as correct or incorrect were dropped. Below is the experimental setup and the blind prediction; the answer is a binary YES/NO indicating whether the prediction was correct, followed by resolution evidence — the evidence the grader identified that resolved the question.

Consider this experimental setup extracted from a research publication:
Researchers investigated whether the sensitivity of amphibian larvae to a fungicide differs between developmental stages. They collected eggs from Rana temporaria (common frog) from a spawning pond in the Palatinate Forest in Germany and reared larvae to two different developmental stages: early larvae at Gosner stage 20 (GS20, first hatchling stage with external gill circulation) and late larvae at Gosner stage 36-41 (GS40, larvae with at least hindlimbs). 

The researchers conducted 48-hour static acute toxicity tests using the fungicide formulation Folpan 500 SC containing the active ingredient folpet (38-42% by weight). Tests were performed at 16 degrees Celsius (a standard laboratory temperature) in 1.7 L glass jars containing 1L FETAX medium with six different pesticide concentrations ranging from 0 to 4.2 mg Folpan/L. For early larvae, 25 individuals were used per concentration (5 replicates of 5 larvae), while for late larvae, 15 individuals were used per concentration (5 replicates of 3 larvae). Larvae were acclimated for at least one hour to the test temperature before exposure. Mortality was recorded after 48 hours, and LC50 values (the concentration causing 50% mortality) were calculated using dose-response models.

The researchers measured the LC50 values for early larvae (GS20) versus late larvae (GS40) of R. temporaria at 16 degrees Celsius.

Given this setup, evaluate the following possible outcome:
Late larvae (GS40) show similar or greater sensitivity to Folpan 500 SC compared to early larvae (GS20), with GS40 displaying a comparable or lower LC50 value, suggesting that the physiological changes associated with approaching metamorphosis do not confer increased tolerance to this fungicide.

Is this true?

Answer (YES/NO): NO